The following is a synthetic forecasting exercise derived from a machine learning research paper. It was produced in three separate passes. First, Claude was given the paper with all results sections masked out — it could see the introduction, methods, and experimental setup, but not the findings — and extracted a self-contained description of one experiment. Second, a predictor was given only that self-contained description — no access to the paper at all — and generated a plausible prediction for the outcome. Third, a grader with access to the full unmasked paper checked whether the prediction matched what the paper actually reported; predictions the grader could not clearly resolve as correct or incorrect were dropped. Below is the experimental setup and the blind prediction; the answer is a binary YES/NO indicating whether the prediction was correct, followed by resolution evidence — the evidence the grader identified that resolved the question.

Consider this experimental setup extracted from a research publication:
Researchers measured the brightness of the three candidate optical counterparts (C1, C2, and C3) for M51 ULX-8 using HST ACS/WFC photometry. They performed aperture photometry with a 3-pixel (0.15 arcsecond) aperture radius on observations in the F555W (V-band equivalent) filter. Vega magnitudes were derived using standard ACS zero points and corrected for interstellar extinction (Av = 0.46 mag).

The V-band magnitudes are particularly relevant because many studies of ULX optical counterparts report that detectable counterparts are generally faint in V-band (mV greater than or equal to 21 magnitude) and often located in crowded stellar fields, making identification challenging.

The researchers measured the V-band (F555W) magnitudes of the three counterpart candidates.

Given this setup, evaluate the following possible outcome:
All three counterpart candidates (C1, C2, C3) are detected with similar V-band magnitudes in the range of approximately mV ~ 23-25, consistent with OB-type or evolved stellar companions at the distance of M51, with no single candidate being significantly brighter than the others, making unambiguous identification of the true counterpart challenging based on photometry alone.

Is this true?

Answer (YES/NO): NO